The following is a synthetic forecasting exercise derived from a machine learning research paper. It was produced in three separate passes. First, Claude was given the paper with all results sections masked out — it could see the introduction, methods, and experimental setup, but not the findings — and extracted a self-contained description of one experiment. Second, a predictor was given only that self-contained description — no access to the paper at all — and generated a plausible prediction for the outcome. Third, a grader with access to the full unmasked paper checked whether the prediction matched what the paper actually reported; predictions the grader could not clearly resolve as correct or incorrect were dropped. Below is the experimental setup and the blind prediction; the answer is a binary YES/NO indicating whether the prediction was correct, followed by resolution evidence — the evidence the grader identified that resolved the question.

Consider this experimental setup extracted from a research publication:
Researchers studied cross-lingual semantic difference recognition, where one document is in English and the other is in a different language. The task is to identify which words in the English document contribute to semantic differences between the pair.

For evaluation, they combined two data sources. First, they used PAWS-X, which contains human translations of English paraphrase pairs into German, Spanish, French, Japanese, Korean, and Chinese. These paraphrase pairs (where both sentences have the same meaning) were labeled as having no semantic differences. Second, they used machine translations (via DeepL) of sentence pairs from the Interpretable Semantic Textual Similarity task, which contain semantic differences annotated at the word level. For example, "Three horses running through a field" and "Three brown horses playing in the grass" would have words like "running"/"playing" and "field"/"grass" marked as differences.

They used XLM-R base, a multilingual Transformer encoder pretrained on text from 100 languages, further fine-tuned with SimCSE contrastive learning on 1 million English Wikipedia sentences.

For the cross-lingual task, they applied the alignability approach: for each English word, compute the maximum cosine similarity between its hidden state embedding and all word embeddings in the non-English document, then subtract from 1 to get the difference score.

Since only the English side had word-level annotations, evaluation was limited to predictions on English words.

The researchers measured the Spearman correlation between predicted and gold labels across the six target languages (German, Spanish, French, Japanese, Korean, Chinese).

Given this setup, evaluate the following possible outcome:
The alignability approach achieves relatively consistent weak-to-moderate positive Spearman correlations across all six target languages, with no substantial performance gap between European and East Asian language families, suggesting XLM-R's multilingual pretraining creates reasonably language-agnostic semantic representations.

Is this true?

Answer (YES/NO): NO